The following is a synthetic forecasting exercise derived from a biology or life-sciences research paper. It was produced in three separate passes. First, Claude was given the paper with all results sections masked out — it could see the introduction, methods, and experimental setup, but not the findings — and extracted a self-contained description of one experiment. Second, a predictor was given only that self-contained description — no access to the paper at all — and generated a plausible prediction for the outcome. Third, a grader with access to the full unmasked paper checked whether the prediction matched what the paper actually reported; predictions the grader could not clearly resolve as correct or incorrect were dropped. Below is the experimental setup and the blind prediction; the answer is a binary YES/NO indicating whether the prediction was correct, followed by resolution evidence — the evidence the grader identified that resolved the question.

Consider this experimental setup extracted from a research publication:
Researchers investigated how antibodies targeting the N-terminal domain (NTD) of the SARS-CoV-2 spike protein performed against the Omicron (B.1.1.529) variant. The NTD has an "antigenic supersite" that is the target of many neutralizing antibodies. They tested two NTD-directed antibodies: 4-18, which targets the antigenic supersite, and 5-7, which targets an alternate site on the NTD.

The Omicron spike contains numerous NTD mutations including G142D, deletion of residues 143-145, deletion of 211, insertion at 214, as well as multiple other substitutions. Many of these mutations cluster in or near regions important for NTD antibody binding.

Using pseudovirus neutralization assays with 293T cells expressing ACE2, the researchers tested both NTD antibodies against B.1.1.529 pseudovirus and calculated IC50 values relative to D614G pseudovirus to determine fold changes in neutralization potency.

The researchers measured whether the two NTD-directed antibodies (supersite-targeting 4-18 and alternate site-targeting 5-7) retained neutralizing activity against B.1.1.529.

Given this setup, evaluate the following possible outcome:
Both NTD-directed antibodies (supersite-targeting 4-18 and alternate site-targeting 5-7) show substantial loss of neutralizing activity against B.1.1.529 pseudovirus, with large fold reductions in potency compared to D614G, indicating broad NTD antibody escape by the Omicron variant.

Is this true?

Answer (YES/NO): YES